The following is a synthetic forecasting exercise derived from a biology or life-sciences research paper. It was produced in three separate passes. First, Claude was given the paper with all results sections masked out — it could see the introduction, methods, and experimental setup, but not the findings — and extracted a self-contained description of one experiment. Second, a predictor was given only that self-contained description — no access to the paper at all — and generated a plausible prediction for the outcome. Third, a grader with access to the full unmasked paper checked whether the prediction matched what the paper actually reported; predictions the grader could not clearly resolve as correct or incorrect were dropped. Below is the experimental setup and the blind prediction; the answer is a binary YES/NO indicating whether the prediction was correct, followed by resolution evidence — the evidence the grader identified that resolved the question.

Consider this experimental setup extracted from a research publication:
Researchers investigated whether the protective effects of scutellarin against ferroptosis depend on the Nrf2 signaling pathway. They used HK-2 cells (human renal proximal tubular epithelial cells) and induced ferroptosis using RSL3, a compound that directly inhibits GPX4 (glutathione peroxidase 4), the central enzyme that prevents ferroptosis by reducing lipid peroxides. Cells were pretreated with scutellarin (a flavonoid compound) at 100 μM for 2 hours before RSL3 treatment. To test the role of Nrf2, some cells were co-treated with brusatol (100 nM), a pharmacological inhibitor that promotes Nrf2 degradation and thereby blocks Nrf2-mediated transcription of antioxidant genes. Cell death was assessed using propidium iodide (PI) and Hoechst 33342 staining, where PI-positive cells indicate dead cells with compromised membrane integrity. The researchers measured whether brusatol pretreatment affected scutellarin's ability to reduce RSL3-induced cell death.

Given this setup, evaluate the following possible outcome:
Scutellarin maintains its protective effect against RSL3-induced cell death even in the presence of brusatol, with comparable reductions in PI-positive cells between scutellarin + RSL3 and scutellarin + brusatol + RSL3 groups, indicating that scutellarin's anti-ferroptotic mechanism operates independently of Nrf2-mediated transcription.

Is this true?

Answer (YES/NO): NO